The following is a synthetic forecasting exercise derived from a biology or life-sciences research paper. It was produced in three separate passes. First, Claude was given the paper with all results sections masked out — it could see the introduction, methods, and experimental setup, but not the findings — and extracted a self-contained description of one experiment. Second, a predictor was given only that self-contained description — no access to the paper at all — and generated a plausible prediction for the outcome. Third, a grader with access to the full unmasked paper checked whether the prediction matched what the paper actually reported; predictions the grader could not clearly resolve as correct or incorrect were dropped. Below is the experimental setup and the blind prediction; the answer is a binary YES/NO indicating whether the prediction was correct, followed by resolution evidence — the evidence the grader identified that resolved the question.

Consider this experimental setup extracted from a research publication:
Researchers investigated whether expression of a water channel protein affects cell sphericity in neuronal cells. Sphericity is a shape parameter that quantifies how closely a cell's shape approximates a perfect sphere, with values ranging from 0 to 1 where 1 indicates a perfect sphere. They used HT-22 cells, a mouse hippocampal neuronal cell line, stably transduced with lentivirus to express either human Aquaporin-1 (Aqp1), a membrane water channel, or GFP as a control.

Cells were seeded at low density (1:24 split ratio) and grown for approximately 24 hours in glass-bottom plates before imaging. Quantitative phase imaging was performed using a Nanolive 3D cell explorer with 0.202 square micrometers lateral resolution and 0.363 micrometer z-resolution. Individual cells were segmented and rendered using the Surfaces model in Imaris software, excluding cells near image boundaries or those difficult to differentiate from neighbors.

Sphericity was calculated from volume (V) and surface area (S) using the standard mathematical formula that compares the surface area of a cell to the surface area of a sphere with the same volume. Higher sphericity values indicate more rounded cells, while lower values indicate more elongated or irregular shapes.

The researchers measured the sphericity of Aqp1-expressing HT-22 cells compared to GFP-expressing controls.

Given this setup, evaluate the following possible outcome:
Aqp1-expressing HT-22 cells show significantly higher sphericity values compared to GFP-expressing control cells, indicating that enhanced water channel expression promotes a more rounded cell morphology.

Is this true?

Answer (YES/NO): NO